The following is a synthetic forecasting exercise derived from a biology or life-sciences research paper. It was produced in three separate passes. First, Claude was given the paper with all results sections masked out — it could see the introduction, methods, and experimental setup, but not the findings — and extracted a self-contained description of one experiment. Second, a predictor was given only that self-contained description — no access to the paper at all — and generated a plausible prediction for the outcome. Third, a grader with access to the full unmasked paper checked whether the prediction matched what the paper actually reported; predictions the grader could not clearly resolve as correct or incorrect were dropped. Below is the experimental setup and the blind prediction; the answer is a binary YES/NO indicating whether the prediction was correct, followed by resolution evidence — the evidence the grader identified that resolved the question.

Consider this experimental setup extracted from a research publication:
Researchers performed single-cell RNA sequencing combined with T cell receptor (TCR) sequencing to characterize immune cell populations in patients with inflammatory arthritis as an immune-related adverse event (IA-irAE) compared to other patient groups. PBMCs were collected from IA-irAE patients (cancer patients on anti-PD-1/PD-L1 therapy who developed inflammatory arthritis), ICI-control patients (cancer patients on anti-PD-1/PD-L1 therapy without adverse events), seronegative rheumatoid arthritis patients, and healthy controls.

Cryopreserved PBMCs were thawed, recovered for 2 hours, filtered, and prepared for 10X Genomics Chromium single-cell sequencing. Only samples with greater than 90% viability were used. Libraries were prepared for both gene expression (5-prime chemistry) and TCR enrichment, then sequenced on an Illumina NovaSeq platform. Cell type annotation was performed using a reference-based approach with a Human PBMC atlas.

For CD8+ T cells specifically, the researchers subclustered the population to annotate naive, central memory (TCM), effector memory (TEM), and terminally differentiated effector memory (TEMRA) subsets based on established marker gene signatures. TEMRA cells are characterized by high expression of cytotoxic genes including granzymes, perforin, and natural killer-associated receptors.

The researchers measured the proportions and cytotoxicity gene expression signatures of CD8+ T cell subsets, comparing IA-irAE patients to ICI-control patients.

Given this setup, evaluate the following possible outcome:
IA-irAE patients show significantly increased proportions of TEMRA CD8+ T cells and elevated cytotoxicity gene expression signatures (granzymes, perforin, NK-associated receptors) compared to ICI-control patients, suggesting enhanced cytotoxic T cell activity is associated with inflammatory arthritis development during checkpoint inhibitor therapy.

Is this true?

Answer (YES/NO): YES